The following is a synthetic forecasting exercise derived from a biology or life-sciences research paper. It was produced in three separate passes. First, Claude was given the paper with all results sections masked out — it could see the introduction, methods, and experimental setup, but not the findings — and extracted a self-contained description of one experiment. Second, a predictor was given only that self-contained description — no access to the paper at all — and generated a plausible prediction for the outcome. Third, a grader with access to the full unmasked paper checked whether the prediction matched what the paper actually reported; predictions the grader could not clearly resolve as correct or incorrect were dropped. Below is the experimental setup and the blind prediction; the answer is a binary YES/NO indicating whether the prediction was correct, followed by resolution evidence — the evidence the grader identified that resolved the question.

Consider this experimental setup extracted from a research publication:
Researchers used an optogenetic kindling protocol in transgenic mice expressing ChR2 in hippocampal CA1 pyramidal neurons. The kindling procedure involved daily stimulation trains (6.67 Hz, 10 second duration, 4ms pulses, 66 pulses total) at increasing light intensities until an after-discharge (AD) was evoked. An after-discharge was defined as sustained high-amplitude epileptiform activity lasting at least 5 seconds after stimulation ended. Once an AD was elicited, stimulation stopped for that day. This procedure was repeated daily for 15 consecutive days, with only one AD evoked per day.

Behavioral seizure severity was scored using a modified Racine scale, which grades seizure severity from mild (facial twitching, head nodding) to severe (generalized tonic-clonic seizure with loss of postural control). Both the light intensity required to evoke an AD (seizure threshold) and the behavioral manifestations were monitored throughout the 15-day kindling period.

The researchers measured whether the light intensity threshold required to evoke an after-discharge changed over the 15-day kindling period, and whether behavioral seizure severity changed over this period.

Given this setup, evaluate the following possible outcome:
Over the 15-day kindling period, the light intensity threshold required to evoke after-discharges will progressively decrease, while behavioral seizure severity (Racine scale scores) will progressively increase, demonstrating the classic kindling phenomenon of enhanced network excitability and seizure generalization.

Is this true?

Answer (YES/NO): NO